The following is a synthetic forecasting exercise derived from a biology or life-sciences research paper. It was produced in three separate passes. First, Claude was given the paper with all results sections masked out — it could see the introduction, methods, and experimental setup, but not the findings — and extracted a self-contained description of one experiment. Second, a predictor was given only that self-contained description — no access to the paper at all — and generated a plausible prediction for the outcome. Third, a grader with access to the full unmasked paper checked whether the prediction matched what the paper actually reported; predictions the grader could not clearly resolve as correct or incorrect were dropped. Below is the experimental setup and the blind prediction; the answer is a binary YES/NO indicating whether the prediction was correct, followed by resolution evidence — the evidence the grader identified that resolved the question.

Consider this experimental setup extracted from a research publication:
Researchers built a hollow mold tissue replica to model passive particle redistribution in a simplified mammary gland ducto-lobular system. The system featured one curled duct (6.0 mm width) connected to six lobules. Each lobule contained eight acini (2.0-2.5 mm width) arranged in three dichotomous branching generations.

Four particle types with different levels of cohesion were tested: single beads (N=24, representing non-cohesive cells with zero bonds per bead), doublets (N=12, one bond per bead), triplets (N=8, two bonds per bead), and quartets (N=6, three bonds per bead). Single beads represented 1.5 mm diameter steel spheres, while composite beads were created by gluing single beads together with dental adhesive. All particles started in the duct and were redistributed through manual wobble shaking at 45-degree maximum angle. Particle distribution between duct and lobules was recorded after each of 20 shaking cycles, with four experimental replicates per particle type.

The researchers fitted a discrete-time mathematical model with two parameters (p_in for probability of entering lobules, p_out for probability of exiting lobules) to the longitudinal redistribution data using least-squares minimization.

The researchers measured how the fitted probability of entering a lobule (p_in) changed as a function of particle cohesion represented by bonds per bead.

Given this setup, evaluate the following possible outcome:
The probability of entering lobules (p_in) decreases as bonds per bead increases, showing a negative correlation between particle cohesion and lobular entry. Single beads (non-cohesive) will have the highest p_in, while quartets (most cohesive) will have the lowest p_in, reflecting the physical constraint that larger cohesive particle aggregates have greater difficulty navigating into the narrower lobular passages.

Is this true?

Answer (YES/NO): YES